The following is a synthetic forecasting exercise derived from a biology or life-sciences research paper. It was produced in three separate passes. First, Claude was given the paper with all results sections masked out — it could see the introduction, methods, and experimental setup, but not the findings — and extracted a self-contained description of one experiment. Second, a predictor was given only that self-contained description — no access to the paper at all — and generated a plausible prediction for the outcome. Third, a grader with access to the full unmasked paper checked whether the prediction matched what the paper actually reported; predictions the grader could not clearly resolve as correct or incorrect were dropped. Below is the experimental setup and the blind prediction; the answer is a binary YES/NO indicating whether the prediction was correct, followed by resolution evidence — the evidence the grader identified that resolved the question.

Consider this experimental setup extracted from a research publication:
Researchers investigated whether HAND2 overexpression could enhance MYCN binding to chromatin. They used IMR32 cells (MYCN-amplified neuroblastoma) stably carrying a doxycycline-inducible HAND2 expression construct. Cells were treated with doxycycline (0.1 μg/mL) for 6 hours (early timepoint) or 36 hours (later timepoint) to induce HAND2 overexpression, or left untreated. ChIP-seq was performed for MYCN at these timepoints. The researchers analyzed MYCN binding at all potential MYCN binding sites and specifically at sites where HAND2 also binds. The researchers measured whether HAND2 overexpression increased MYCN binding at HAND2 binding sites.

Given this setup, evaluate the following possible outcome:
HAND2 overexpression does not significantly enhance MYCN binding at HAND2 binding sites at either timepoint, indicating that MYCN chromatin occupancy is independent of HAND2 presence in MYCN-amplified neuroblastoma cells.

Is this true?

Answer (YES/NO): NO